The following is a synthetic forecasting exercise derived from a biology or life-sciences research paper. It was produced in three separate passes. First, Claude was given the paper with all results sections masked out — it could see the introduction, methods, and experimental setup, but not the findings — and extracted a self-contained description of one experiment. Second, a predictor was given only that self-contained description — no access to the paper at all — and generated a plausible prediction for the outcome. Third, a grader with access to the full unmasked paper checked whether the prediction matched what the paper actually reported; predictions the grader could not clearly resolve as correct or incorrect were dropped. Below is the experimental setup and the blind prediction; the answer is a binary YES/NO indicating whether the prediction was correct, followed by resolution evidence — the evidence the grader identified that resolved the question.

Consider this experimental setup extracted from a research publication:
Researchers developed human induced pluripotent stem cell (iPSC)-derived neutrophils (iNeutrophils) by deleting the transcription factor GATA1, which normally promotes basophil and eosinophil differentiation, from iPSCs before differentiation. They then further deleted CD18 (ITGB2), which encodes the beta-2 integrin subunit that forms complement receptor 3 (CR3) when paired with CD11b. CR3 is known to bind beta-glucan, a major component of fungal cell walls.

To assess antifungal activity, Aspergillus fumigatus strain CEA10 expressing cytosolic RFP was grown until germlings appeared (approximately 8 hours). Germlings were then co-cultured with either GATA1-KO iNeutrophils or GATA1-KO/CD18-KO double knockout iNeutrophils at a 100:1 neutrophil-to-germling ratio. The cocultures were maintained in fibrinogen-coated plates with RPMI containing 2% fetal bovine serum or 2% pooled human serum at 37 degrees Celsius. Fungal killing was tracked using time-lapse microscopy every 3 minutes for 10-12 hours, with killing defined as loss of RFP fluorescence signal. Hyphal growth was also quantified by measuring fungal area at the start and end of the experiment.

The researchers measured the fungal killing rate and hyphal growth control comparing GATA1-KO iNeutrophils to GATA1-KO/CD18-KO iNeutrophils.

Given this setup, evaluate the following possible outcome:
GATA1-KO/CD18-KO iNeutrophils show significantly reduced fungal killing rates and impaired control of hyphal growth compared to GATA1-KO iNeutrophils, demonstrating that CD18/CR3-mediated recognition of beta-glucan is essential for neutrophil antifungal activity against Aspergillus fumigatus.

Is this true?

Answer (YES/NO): YES